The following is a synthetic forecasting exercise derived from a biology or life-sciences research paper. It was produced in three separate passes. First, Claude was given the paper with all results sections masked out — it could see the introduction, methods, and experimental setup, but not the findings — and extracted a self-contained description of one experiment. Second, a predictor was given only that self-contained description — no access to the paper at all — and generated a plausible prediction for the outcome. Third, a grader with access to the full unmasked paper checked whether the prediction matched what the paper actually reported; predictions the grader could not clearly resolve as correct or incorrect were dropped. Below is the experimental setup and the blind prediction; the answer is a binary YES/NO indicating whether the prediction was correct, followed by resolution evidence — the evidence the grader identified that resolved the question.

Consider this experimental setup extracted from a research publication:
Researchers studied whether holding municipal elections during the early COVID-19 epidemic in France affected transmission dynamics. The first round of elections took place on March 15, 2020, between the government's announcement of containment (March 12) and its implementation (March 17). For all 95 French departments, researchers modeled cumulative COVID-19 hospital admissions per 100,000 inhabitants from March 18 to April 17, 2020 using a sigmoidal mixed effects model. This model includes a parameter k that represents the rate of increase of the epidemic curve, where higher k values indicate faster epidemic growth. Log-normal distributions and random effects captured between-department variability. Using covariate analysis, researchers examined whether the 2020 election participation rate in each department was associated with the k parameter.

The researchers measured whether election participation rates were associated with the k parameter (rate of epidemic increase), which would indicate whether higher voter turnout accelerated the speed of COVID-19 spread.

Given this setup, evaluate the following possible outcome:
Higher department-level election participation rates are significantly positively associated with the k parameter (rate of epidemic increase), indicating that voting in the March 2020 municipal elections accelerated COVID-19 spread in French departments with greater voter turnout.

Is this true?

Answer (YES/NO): NO